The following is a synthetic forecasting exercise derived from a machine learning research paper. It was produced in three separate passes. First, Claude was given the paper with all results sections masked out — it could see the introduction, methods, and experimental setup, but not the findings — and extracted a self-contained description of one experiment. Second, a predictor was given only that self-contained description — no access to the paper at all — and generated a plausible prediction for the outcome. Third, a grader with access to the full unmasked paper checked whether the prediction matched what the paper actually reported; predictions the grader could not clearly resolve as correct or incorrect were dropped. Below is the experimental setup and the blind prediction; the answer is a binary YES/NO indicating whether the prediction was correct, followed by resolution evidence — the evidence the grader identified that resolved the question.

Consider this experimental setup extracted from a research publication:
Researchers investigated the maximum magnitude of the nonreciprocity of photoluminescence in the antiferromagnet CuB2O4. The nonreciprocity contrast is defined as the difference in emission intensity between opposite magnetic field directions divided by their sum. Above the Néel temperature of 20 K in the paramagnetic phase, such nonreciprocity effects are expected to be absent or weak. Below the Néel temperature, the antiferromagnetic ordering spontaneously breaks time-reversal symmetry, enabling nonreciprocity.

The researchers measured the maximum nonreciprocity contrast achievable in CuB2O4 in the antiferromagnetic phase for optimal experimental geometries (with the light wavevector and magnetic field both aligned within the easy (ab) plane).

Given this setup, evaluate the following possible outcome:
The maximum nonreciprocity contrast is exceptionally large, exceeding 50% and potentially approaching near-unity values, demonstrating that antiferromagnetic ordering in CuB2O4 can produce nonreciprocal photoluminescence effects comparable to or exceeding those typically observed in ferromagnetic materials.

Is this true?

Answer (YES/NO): YES